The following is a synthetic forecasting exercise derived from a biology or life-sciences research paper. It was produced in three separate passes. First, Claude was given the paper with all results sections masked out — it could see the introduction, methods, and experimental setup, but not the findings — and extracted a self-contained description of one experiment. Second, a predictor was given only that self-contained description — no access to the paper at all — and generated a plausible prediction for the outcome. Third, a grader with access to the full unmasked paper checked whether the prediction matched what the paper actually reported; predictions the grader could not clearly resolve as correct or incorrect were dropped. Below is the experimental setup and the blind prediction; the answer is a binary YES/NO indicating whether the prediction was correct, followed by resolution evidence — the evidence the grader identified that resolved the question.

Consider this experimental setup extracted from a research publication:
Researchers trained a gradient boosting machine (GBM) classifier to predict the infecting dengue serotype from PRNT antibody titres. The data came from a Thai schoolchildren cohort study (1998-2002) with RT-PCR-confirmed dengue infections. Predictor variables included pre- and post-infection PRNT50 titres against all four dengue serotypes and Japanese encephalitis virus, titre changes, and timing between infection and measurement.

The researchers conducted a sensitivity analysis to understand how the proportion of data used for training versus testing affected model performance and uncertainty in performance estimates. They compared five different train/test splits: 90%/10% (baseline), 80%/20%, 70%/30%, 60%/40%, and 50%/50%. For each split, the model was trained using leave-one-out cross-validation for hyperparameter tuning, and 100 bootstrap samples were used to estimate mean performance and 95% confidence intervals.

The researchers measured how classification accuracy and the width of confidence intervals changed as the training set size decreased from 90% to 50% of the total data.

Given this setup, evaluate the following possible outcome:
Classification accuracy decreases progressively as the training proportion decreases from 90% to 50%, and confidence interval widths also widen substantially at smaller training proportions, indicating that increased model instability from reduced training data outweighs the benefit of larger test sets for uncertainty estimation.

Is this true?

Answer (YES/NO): NO